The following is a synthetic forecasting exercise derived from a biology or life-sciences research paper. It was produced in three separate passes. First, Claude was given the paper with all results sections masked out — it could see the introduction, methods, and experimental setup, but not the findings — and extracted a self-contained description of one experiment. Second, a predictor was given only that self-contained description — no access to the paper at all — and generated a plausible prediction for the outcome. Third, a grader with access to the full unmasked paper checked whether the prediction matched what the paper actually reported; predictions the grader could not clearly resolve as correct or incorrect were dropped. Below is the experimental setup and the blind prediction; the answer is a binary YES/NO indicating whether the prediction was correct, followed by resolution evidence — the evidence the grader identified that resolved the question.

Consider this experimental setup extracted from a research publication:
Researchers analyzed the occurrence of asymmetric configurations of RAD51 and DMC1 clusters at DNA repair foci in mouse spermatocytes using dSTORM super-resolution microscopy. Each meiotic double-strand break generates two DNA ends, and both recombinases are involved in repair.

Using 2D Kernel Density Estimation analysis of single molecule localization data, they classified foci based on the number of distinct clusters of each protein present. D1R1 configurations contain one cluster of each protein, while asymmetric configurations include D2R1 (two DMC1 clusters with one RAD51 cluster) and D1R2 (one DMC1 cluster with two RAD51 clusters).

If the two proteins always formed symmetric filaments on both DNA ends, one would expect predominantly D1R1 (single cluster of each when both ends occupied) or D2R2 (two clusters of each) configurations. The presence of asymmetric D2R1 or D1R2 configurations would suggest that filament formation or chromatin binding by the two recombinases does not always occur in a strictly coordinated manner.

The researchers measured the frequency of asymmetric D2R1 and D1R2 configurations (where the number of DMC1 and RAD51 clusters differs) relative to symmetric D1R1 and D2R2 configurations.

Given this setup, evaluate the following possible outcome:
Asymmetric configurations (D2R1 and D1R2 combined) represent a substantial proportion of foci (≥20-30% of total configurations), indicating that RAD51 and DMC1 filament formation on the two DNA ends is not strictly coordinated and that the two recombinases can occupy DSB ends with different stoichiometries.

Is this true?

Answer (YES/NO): YES